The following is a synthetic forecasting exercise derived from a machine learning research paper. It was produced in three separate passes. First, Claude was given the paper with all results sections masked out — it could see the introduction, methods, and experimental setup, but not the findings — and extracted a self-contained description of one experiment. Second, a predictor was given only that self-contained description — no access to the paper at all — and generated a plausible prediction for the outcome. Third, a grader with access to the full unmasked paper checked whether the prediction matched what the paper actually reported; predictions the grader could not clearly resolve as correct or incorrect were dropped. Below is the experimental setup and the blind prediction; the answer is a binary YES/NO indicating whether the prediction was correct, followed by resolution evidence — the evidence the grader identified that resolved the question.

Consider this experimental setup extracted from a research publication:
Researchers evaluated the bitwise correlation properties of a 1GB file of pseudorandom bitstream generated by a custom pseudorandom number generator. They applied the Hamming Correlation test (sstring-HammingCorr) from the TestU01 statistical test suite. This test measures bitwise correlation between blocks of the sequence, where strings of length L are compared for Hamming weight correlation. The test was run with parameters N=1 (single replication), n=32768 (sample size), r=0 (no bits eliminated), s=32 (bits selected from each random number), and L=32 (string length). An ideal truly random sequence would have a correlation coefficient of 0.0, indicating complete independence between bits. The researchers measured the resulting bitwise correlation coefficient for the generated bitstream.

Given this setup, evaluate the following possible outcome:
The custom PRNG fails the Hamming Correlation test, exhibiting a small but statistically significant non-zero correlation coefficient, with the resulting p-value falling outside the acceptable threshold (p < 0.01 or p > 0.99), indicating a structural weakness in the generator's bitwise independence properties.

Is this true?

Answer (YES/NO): NO